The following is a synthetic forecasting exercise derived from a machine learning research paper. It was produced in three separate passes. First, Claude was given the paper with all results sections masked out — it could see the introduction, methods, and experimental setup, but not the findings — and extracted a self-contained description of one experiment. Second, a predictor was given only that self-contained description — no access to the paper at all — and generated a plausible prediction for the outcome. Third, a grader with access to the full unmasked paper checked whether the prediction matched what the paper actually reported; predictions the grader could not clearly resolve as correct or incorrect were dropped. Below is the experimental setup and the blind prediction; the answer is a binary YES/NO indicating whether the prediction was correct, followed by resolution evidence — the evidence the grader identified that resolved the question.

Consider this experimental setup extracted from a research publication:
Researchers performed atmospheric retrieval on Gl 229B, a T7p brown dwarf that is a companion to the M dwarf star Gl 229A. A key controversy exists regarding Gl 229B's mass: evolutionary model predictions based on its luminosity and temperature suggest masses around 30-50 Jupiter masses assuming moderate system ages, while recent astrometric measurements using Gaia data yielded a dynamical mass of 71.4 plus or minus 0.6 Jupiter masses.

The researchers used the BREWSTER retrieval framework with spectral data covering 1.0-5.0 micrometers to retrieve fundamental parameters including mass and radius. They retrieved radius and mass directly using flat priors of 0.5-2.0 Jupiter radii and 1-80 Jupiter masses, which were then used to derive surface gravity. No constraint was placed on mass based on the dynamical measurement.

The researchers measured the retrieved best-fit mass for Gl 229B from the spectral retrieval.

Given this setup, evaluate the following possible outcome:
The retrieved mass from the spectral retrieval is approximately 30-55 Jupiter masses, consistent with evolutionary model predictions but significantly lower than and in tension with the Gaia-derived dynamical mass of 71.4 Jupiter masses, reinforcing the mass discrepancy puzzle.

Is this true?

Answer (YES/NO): YES